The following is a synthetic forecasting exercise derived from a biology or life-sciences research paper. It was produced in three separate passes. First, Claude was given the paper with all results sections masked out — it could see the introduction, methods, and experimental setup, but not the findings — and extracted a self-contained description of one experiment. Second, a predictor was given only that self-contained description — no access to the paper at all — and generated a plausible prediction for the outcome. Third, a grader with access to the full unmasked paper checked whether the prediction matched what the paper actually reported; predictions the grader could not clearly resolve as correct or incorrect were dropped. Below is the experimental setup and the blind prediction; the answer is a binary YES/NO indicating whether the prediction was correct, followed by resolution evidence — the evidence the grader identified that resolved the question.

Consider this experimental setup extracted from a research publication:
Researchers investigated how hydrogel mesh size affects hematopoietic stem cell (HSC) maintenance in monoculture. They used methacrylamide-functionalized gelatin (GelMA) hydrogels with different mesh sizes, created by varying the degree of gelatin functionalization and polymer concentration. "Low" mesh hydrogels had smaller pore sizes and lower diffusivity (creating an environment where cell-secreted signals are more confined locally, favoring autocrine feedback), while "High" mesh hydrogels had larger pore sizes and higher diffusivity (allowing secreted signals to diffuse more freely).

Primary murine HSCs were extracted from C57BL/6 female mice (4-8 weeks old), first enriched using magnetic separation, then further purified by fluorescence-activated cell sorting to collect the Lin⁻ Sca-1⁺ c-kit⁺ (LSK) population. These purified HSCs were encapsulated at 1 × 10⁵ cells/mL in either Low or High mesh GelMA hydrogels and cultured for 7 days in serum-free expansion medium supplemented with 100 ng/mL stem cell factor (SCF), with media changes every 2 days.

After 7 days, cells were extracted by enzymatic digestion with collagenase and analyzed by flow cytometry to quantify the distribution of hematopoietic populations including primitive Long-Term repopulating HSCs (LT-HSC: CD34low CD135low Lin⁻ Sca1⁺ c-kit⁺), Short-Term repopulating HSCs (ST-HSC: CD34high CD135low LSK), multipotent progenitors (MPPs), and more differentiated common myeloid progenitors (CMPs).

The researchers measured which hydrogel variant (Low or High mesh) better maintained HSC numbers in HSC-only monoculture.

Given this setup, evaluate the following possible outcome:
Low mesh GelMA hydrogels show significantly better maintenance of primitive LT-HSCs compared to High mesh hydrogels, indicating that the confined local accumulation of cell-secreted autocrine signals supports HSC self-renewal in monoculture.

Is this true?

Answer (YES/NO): NO